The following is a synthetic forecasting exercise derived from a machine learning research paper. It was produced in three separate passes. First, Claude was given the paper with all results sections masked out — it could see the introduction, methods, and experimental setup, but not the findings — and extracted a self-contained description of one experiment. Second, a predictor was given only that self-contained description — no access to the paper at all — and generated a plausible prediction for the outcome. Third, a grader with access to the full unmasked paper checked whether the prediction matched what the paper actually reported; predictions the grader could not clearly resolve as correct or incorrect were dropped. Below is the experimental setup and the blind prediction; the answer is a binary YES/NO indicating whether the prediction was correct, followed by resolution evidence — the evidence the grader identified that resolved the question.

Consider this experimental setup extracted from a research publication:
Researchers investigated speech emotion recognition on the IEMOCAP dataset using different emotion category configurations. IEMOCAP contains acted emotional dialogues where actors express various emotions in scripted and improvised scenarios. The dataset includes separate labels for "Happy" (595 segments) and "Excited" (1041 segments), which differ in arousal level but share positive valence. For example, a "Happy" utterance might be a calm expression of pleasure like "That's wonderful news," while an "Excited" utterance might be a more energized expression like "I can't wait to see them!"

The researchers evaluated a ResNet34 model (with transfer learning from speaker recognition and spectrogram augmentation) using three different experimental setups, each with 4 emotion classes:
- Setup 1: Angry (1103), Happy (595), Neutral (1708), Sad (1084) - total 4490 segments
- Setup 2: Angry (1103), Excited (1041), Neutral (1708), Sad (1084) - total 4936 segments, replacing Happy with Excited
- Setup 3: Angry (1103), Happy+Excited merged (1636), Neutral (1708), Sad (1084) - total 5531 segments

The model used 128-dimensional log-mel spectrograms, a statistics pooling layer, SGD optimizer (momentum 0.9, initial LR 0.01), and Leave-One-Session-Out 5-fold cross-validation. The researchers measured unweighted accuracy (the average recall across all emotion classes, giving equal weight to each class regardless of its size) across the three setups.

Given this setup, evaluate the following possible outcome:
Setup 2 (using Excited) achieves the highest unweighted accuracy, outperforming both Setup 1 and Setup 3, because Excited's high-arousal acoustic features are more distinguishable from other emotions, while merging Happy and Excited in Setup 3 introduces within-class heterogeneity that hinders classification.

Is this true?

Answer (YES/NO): YES